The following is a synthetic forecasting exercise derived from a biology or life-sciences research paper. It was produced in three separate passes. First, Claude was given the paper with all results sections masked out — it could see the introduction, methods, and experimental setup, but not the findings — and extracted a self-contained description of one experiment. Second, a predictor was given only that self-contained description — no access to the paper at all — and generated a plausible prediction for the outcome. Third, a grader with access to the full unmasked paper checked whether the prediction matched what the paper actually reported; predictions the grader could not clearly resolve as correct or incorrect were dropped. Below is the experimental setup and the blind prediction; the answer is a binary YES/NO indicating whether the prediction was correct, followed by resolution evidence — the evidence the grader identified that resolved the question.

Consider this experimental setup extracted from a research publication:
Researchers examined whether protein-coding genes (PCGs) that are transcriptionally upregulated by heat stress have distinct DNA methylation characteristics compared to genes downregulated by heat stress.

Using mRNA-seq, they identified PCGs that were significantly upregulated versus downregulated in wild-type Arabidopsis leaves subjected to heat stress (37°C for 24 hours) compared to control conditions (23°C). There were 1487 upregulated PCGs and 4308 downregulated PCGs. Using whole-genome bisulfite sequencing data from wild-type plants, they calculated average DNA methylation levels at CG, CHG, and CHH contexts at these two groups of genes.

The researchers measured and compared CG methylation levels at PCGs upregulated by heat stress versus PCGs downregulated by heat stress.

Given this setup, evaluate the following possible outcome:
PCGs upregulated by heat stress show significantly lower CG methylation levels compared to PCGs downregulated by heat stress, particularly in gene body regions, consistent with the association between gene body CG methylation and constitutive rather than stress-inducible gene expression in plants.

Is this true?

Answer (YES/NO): NO